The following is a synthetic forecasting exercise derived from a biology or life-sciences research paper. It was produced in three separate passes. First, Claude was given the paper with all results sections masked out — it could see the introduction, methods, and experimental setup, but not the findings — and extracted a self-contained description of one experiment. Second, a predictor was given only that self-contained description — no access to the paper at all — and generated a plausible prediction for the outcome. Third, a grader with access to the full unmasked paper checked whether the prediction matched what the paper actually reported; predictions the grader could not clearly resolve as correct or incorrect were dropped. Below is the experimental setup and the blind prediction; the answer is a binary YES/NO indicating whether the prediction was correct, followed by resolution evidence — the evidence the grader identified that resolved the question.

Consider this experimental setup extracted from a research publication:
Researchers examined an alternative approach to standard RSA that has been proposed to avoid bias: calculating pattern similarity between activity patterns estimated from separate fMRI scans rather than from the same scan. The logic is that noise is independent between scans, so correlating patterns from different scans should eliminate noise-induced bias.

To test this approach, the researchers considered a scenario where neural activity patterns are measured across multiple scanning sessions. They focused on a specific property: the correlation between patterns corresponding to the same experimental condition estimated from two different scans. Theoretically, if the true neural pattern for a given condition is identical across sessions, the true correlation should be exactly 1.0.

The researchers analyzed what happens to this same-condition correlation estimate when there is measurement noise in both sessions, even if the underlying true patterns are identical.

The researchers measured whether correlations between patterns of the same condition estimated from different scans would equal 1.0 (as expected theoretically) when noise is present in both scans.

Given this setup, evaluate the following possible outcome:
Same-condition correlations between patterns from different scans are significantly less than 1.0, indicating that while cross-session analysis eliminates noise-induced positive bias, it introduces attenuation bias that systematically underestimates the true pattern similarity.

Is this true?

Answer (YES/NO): YES